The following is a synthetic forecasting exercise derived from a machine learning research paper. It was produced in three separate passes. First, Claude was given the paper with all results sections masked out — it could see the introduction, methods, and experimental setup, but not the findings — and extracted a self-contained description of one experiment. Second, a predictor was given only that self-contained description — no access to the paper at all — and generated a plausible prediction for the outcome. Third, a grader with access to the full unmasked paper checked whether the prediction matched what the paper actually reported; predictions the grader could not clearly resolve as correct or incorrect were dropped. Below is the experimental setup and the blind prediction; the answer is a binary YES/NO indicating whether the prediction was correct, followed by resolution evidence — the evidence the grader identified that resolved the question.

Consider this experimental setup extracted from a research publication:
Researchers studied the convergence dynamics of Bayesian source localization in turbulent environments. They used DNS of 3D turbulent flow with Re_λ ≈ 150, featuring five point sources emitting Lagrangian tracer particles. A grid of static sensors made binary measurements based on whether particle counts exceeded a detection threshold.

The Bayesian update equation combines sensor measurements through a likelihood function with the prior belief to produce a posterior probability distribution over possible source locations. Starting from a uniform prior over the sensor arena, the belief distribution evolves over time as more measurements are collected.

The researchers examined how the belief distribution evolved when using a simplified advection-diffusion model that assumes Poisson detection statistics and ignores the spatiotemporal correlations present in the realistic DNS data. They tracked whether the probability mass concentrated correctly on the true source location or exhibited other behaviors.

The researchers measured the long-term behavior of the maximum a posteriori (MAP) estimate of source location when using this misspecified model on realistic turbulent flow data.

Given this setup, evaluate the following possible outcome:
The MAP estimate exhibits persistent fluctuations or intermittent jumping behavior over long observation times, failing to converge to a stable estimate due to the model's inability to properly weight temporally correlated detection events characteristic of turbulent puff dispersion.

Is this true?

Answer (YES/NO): NO